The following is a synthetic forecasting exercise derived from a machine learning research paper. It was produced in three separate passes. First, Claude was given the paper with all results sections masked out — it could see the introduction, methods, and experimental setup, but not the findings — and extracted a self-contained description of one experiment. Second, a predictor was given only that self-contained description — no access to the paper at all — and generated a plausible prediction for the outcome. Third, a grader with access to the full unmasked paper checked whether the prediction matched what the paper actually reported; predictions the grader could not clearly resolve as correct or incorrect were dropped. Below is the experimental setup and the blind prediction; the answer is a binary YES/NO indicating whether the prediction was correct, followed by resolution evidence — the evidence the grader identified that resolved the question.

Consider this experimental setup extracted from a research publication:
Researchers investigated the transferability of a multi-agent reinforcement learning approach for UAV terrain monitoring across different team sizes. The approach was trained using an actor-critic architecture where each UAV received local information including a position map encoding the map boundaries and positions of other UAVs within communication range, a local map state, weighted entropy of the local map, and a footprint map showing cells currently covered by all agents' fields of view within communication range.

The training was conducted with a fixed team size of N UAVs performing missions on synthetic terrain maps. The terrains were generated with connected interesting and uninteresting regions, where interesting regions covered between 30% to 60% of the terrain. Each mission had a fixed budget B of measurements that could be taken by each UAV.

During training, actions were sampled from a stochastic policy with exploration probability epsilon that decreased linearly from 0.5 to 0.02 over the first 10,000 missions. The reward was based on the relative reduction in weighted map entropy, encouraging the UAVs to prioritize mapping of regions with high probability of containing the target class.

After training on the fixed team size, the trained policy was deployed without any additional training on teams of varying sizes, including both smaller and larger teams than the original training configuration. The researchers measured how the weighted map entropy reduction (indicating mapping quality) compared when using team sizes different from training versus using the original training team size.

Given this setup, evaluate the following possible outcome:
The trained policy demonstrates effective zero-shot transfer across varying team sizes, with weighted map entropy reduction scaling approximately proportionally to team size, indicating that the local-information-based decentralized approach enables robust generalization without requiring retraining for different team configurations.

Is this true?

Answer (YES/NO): NO